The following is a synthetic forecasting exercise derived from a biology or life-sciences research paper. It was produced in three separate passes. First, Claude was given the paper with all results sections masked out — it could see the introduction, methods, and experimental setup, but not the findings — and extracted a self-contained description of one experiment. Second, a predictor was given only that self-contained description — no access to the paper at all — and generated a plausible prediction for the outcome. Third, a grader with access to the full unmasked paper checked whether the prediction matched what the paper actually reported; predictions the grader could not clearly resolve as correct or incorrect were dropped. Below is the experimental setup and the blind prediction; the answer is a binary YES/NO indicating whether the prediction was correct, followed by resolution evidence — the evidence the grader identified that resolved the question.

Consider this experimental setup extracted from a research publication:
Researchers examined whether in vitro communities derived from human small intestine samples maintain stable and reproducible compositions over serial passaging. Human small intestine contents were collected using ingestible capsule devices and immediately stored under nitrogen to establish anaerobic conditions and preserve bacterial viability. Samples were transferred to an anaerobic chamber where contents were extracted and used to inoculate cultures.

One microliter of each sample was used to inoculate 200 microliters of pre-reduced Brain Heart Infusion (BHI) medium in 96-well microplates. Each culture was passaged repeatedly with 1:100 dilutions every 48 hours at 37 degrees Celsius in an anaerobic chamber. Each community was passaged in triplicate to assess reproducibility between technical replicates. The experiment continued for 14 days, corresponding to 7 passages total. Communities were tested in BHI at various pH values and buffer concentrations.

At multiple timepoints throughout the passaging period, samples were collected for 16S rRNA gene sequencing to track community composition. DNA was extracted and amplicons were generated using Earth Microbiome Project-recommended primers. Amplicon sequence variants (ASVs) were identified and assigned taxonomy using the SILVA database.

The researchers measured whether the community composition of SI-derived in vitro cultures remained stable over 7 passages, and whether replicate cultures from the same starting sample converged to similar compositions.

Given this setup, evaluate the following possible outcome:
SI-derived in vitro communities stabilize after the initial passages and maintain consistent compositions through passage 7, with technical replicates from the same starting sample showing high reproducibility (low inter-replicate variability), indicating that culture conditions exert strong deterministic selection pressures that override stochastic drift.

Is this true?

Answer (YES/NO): YES